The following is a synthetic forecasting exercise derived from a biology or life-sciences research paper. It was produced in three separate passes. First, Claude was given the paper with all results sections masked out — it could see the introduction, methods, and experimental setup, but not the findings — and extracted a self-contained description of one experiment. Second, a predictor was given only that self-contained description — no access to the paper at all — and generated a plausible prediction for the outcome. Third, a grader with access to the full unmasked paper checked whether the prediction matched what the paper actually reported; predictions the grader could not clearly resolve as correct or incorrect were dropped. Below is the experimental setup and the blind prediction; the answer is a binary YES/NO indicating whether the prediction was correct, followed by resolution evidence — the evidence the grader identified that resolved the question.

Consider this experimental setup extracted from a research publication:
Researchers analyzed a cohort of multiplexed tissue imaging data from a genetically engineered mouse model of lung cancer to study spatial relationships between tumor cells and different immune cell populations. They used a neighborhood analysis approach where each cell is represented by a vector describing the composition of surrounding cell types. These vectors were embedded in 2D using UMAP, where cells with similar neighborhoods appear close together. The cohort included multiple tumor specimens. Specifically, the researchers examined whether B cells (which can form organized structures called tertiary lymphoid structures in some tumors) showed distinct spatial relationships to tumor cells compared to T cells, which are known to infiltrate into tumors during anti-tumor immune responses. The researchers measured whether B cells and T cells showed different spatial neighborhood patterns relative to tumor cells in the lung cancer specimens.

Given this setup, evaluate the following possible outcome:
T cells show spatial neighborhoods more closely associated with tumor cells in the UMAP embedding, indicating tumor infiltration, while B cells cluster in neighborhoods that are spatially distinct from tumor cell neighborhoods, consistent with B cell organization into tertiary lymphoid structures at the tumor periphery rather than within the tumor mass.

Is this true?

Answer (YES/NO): NO